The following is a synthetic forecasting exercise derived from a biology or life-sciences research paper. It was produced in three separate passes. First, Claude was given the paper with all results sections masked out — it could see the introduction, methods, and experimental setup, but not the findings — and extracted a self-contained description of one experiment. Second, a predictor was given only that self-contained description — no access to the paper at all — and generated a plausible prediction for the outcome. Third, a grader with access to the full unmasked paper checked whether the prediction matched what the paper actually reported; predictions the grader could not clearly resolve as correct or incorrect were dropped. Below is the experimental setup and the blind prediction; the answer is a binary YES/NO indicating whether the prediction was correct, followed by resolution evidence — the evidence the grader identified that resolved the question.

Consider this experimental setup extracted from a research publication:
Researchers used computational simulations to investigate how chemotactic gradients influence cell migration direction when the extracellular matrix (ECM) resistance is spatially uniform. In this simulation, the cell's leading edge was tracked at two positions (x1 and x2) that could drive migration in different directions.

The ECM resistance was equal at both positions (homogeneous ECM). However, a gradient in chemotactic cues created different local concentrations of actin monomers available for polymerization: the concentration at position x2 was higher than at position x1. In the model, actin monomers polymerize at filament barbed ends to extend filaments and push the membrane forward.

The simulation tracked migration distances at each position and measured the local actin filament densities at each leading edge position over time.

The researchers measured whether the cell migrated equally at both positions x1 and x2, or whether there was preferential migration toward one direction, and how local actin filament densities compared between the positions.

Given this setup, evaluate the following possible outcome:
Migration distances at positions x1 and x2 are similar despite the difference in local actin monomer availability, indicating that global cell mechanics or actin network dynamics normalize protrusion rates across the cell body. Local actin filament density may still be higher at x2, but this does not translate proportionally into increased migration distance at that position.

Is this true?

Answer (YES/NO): NO